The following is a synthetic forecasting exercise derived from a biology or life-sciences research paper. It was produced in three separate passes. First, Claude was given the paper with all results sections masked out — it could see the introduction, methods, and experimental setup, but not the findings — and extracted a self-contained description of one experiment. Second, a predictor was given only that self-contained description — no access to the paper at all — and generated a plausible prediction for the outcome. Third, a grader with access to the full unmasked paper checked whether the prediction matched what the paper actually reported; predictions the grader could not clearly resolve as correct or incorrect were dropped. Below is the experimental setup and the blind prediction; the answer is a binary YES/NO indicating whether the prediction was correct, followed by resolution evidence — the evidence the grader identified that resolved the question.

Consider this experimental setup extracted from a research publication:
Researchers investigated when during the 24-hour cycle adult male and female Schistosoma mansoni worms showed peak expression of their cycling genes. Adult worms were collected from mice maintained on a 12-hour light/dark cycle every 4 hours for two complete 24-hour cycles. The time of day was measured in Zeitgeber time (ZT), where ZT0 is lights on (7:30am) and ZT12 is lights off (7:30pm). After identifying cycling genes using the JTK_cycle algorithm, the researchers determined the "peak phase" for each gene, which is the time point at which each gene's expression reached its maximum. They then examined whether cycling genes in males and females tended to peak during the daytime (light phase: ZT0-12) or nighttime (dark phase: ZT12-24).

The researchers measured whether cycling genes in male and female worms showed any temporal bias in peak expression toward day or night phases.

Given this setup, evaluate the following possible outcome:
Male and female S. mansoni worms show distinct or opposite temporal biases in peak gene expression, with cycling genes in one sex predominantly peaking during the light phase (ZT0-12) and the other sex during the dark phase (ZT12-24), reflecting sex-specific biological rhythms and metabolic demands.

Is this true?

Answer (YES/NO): NO